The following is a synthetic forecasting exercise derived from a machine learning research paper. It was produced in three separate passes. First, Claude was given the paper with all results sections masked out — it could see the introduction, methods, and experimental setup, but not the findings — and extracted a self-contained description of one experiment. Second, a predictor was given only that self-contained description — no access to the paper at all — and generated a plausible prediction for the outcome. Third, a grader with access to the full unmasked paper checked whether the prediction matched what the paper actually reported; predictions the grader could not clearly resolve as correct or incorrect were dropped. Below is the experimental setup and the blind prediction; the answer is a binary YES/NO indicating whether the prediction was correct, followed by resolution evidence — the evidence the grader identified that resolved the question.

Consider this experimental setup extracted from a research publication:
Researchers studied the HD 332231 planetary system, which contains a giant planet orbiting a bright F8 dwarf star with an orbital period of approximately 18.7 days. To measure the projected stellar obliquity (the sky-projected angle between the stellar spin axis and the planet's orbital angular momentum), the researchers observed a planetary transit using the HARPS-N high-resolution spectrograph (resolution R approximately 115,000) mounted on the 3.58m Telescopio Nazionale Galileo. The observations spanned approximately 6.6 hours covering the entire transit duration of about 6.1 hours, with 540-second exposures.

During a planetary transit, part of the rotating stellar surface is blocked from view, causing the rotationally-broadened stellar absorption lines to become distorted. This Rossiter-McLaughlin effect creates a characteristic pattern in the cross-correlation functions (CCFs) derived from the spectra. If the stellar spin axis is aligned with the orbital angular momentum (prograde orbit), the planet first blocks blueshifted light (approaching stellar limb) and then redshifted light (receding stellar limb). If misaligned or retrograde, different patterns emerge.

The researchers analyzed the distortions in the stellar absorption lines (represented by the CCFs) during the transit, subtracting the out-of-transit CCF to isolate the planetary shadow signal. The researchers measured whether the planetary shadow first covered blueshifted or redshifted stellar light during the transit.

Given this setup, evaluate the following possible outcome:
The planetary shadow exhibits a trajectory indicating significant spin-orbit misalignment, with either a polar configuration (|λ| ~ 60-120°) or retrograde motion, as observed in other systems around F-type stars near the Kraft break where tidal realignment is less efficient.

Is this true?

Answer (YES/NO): NO